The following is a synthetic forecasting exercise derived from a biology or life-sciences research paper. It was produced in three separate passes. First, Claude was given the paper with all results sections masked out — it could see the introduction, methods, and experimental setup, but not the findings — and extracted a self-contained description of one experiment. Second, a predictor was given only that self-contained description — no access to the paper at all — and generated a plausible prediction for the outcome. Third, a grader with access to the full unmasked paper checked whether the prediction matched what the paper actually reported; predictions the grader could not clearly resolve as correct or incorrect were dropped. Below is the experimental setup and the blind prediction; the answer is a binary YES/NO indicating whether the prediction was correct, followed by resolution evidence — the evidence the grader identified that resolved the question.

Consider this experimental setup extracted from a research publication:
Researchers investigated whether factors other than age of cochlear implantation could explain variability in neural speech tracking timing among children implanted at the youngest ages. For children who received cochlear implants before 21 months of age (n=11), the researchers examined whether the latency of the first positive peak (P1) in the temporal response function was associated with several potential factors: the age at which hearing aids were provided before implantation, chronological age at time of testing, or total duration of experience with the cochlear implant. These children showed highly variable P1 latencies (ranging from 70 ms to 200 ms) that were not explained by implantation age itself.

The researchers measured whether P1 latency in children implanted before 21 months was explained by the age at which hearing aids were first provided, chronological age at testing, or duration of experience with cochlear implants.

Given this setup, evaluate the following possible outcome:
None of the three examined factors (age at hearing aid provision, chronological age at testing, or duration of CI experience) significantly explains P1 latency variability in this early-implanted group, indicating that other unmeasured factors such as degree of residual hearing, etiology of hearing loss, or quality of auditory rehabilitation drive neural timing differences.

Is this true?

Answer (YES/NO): YES